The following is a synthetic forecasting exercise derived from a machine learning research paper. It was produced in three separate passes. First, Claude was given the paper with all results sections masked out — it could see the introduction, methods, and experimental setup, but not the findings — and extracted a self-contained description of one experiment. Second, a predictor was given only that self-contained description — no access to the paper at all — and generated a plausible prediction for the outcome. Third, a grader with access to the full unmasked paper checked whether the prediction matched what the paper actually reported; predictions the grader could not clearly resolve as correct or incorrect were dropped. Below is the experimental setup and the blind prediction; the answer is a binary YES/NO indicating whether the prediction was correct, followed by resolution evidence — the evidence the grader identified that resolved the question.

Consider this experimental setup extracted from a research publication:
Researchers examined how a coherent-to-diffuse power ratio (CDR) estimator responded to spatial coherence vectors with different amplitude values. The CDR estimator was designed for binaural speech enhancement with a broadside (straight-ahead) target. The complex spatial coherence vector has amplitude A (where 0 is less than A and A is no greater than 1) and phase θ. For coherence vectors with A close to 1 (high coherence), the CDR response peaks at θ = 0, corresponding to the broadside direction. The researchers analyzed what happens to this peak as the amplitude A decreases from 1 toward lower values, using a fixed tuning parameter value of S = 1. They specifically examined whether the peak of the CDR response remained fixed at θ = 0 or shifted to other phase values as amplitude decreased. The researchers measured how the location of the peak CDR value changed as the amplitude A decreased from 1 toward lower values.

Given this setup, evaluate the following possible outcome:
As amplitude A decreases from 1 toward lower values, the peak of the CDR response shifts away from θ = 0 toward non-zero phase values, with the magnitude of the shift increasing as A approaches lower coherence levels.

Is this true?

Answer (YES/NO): YES